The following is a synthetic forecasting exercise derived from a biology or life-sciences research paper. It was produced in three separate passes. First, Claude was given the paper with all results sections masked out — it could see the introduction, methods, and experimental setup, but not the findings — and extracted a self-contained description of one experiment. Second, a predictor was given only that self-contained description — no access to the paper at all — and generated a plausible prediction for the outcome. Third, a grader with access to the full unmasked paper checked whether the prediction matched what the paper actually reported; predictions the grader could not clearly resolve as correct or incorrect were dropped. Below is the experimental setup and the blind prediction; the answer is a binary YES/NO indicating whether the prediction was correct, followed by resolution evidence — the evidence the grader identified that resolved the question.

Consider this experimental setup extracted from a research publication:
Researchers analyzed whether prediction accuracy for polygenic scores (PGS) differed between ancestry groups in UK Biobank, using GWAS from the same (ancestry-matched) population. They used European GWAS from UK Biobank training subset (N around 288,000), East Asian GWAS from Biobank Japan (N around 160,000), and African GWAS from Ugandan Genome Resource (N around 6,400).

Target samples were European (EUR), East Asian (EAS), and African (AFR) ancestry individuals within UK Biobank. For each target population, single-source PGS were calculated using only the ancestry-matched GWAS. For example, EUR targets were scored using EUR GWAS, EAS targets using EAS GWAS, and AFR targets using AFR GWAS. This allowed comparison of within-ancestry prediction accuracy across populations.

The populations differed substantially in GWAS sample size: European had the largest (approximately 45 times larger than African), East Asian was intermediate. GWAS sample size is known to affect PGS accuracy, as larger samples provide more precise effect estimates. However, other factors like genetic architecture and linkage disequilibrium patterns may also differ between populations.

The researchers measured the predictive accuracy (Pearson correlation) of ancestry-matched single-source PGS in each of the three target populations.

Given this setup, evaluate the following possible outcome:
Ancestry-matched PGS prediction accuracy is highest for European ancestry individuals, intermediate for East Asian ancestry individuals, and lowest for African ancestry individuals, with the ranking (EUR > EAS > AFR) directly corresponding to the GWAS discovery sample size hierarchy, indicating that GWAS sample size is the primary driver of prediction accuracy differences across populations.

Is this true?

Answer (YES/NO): NO